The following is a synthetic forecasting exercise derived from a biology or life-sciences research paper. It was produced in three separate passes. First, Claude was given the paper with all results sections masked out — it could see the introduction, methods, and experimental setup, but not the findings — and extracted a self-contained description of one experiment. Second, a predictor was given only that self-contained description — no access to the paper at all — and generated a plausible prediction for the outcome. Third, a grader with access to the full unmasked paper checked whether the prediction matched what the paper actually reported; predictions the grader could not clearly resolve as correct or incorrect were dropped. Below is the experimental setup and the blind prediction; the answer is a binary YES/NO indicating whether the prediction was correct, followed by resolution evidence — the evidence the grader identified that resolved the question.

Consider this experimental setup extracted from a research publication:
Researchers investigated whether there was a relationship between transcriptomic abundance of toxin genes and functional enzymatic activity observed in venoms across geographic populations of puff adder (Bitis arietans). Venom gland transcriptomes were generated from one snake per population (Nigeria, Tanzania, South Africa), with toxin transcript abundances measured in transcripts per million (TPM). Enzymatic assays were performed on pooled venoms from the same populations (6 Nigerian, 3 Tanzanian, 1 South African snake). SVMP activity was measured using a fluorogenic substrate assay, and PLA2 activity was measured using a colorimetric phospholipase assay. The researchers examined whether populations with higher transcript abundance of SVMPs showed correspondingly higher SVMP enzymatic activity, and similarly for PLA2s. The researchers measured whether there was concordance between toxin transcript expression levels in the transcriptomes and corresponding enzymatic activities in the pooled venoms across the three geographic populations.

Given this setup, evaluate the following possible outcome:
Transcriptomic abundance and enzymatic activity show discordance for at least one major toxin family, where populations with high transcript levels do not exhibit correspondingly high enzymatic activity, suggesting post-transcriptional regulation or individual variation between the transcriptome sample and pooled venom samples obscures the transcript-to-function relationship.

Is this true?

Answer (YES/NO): YES